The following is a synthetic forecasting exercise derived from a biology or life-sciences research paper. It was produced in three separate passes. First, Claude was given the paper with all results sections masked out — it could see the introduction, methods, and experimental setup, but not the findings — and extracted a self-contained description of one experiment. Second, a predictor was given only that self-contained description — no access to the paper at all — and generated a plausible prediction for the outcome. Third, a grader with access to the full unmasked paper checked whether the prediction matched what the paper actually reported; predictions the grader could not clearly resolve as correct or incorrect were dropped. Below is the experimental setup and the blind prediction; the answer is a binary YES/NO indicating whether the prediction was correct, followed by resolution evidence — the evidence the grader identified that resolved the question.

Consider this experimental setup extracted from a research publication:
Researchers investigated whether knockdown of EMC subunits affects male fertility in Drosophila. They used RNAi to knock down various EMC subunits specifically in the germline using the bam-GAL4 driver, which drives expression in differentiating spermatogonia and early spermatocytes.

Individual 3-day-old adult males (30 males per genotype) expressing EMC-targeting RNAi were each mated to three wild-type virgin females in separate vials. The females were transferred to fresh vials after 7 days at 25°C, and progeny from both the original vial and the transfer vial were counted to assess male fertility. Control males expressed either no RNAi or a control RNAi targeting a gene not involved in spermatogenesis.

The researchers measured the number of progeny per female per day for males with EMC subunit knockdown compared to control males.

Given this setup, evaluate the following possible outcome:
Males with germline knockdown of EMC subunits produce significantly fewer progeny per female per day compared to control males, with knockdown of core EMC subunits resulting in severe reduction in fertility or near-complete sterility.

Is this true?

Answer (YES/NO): YES